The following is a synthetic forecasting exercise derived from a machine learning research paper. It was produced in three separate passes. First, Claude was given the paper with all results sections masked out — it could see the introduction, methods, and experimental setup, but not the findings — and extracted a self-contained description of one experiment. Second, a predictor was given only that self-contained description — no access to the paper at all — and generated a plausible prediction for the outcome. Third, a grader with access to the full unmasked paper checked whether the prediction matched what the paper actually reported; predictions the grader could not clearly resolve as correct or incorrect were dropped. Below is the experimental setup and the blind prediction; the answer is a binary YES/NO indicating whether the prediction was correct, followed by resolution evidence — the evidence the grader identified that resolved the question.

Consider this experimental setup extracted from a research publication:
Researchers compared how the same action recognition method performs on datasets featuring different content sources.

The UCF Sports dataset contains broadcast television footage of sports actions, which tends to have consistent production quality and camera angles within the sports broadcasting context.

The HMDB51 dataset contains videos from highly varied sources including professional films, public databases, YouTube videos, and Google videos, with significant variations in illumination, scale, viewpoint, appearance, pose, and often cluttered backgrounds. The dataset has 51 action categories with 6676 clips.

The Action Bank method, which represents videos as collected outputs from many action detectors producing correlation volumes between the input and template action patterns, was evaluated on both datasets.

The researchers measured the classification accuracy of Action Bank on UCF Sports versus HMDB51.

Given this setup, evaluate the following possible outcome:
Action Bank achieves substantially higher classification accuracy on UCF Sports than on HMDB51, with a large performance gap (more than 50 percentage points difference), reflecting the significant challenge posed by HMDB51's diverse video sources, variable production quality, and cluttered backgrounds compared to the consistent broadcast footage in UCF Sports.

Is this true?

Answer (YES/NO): YES